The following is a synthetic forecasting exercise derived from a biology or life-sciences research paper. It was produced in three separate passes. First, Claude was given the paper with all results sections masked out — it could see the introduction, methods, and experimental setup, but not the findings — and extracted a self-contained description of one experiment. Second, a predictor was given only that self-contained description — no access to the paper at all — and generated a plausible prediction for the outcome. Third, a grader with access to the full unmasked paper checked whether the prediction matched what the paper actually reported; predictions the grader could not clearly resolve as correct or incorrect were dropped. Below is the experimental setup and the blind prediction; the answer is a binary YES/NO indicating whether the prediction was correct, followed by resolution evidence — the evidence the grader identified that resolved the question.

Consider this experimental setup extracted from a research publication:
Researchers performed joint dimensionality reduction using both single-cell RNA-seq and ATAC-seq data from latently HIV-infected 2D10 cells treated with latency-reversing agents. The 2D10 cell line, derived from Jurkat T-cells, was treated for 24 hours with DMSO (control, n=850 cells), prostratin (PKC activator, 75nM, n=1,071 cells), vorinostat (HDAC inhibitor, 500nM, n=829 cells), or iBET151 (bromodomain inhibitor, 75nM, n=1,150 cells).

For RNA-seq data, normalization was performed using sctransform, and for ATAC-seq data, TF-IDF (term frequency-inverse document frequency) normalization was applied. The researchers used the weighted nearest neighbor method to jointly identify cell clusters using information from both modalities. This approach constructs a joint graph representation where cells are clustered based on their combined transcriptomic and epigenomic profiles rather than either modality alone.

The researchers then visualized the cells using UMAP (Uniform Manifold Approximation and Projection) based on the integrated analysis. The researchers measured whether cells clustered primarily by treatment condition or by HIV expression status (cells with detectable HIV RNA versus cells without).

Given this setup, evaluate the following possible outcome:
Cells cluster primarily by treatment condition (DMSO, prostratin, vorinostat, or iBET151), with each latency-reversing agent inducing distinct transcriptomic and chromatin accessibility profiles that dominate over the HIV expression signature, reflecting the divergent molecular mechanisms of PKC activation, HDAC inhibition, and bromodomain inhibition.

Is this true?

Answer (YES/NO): NO